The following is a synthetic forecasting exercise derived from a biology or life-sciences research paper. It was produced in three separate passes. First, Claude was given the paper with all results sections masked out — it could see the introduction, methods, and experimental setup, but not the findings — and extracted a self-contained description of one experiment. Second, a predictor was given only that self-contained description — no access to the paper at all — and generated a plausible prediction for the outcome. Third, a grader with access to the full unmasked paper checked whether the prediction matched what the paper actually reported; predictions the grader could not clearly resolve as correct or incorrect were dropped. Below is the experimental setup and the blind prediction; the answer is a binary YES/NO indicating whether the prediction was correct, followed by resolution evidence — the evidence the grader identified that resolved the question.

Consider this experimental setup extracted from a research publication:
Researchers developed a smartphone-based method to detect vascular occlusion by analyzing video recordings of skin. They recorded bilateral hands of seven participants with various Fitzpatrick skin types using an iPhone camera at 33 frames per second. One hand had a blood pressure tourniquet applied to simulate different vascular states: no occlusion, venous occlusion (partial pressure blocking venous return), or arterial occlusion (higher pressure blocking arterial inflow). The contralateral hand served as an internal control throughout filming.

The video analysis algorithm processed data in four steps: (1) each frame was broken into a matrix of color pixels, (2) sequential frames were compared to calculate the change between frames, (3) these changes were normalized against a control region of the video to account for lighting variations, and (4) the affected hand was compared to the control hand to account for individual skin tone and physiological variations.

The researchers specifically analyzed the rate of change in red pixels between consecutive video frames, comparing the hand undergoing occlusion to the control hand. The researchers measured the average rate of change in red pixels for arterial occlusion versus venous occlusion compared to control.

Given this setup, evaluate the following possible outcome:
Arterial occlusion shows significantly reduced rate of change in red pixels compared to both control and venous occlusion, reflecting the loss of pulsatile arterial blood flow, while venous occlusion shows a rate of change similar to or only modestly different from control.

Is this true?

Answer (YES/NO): NO